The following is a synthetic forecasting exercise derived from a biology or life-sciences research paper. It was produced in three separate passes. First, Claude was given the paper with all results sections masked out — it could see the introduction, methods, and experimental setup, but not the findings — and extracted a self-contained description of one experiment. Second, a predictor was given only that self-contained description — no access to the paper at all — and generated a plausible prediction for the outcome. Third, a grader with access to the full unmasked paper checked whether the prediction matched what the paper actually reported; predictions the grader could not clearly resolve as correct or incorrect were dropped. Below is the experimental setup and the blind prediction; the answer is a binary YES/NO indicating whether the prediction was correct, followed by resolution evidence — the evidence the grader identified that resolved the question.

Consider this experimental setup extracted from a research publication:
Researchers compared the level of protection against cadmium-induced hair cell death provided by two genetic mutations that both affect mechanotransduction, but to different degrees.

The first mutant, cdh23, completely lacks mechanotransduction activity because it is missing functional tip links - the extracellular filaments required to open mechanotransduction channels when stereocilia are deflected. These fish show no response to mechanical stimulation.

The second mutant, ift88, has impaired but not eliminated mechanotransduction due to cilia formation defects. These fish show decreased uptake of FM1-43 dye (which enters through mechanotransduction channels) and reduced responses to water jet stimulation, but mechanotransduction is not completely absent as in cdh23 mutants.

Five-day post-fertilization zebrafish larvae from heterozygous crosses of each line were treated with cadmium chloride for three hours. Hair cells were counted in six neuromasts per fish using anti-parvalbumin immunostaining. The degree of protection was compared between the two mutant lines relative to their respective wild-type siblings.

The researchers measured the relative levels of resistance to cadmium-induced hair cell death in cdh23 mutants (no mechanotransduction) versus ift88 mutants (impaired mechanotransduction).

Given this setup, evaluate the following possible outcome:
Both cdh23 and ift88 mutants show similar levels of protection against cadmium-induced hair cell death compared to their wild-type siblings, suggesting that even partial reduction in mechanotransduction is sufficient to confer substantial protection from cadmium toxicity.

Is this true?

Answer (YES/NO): NO